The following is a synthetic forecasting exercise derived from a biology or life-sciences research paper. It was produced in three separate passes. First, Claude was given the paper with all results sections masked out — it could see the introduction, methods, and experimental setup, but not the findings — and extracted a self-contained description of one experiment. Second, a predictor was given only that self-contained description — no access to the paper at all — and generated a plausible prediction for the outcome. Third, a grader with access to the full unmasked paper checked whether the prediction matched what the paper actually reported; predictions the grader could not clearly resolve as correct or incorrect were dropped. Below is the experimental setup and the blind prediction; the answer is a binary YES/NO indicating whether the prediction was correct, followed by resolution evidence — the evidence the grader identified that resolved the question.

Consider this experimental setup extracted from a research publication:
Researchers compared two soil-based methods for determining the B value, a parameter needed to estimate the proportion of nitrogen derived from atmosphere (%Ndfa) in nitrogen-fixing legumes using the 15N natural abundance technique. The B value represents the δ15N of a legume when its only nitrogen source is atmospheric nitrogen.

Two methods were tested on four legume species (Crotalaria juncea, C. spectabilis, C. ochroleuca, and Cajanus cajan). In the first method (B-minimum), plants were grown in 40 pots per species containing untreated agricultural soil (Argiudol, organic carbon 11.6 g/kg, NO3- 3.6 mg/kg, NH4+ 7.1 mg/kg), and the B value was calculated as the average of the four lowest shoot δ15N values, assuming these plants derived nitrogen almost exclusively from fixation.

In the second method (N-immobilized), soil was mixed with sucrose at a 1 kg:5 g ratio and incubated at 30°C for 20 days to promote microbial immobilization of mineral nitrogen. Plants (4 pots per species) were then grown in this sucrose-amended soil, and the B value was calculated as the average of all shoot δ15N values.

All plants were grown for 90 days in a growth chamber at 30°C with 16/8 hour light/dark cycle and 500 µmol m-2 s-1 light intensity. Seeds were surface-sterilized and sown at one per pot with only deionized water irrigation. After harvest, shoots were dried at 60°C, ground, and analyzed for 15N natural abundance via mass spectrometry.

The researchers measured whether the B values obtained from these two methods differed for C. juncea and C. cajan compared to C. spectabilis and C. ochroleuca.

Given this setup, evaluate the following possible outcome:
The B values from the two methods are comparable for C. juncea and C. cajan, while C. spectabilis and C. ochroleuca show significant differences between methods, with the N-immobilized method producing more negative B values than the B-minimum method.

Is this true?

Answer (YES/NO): NO